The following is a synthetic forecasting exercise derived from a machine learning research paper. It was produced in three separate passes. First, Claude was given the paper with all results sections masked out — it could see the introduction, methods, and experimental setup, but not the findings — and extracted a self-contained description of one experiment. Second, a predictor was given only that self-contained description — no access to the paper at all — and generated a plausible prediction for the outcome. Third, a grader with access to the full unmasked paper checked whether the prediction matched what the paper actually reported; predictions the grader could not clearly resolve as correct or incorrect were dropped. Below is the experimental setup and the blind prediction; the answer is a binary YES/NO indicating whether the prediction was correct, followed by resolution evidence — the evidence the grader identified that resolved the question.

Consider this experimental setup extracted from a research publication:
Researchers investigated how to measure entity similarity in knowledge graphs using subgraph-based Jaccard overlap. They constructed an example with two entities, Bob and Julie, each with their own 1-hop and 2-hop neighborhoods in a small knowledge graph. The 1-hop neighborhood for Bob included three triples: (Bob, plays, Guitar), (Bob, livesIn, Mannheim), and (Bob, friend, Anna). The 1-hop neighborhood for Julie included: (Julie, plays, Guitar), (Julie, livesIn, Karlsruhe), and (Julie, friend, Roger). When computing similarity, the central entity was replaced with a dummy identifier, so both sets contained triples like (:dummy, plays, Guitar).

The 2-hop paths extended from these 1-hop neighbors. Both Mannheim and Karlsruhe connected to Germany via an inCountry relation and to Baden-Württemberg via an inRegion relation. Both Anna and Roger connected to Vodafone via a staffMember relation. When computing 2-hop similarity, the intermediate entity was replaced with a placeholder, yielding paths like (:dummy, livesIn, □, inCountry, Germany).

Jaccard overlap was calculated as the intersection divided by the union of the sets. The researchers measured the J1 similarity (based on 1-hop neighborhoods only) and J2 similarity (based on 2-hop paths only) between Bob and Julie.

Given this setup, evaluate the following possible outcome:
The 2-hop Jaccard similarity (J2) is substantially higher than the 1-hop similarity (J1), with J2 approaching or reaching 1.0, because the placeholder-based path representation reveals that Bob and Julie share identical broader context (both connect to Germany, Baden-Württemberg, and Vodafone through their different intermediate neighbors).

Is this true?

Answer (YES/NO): NO